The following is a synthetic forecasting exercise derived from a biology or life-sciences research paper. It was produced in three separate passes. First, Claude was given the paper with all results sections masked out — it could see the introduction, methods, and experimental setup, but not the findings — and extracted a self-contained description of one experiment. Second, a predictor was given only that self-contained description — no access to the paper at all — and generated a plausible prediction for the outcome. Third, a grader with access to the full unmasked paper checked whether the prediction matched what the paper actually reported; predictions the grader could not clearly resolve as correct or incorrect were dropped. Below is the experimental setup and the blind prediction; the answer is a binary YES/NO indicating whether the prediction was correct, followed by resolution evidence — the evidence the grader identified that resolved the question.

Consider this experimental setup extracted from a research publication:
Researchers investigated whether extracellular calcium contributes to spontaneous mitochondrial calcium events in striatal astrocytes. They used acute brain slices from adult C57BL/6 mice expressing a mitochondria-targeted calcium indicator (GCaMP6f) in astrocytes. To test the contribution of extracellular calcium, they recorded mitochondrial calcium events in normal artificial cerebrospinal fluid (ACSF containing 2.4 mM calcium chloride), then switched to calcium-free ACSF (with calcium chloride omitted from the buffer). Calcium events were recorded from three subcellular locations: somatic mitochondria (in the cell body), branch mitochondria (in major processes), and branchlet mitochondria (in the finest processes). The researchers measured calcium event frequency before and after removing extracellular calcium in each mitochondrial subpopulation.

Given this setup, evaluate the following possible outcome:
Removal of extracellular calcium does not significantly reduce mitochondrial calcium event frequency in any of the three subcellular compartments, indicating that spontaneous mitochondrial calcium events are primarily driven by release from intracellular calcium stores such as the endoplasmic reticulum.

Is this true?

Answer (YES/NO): YES